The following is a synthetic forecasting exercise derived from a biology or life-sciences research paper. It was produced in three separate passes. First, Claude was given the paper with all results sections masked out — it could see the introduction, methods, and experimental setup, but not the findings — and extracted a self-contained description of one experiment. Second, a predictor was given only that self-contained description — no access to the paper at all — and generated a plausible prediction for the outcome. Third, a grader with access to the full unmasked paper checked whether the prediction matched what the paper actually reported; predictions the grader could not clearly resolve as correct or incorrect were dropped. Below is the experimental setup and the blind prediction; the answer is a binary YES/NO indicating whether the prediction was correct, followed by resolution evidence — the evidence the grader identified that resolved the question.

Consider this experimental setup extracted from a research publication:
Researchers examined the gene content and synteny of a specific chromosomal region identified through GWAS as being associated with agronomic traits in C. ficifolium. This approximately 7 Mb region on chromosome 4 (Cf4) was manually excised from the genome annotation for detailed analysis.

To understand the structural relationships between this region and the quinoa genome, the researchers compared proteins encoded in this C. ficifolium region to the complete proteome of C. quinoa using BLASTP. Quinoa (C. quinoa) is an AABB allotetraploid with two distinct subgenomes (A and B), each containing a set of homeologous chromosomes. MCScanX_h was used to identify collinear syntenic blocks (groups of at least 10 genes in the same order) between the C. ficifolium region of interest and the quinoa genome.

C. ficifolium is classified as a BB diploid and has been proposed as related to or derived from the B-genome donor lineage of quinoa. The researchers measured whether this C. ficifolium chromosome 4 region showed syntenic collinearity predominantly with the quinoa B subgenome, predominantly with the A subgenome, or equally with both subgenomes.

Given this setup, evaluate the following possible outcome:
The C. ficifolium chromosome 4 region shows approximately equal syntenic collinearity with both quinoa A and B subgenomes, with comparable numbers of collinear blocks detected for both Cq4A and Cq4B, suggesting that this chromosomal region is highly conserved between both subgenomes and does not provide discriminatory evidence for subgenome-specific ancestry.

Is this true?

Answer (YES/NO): YES